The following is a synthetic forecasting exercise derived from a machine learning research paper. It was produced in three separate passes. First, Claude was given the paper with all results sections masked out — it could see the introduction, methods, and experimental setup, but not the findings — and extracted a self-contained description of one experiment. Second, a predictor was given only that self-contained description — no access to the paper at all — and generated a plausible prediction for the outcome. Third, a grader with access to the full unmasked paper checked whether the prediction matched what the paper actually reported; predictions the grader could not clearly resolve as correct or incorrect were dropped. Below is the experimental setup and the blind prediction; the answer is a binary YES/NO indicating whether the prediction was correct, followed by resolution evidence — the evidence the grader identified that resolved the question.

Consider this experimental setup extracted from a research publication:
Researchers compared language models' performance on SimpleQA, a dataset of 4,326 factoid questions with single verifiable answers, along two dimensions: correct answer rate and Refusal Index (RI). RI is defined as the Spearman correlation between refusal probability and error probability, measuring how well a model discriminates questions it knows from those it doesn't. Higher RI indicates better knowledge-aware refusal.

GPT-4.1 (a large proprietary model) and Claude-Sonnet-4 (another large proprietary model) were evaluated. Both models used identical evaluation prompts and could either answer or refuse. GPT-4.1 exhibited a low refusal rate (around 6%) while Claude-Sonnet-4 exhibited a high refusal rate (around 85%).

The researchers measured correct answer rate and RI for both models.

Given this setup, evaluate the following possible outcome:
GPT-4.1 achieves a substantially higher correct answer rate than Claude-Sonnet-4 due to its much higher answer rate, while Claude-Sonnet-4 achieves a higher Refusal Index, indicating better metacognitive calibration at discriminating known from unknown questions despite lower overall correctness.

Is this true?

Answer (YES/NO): YES